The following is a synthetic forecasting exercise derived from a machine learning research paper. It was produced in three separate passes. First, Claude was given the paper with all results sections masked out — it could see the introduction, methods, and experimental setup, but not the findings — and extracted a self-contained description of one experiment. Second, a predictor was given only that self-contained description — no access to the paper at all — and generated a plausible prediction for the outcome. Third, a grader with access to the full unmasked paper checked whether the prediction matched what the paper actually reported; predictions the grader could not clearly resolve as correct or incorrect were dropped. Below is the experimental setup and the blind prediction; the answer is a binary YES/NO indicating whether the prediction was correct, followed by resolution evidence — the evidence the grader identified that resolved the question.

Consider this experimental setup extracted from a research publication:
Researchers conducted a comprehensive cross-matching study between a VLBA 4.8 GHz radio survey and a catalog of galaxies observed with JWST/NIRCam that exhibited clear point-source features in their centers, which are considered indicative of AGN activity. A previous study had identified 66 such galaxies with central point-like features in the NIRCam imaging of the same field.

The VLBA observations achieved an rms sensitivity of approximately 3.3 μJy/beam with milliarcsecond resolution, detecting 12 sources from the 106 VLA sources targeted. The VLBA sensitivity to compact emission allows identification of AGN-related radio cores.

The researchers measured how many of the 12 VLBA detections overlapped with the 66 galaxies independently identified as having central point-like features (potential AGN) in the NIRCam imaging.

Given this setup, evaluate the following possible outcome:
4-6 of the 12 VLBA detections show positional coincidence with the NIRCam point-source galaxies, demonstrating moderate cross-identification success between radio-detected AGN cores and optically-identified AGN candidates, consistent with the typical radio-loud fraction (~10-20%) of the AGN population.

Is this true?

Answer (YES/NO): NO